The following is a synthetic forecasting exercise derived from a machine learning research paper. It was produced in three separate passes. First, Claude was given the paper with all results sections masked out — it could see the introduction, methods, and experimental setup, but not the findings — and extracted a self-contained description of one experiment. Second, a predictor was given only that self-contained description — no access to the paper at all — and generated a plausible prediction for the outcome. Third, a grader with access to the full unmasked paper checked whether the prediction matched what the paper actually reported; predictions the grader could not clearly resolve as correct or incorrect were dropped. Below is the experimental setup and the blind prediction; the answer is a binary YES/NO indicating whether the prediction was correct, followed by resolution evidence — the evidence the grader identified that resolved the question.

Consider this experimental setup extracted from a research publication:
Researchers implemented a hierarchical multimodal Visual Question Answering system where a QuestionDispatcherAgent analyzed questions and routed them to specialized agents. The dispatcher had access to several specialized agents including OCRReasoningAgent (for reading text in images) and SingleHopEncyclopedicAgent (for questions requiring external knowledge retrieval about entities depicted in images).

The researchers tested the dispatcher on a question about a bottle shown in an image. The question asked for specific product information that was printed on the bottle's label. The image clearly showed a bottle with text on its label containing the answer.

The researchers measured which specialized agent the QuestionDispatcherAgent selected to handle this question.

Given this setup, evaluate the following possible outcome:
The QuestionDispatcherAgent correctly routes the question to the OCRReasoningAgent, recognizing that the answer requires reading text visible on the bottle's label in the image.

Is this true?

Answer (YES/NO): NO